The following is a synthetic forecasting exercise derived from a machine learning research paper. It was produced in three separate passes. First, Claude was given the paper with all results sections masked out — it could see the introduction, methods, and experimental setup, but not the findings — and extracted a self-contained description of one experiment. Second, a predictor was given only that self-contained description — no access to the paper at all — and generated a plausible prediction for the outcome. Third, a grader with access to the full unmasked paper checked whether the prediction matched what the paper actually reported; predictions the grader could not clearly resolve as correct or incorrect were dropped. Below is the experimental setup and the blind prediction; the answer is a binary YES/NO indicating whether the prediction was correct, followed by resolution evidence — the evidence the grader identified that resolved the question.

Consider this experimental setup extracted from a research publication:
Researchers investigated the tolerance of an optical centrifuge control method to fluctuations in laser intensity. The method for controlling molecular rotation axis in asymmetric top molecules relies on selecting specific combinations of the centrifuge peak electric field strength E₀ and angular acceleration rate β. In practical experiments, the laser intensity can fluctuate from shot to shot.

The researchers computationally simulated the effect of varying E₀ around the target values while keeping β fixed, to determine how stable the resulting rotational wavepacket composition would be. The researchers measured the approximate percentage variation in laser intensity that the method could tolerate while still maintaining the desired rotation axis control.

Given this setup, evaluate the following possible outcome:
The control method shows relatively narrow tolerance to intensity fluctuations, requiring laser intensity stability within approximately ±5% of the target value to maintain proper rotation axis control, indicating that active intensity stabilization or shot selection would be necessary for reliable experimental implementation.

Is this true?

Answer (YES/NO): NO